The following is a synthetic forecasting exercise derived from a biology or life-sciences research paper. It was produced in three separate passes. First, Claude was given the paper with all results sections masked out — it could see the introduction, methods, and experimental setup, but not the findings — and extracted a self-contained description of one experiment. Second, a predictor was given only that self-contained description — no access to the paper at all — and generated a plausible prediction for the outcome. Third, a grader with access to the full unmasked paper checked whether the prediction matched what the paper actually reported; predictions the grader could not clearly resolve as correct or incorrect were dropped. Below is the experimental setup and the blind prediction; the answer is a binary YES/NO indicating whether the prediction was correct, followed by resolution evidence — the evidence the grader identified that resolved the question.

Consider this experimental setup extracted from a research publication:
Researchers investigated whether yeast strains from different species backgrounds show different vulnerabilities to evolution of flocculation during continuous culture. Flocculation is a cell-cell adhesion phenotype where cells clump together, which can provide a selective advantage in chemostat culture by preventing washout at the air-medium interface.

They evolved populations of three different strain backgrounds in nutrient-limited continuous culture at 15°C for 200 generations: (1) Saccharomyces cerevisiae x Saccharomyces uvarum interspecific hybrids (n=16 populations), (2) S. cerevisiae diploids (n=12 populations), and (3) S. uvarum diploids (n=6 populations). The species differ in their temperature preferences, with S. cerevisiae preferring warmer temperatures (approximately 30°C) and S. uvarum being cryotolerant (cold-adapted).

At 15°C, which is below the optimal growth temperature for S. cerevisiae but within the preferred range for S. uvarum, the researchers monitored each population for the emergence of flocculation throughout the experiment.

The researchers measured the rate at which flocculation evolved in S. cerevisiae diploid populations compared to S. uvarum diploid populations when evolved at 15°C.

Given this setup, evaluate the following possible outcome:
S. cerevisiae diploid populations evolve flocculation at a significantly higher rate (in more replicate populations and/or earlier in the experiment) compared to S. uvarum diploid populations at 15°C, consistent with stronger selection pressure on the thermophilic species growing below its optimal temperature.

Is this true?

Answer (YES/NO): YES